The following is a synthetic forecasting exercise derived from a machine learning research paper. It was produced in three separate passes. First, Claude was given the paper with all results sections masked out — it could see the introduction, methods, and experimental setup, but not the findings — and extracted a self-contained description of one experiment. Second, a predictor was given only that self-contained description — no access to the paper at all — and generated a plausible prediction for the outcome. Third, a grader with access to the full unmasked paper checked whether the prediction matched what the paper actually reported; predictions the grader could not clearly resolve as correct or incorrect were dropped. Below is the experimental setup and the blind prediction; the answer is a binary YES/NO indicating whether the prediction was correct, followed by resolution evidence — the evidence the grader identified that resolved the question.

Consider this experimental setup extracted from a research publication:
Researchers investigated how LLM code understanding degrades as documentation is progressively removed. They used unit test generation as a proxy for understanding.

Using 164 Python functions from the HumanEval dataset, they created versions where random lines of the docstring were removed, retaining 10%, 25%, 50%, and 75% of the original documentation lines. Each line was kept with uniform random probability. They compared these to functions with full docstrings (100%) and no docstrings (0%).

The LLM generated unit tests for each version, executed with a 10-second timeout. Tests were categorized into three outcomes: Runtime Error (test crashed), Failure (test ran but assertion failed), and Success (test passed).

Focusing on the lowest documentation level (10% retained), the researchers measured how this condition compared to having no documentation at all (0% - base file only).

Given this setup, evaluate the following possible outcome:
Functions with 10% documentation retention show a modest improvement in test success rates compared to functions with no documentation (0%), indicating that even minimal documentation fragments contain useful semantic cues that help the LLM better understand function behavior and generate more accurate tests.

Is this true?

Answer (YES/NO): NO